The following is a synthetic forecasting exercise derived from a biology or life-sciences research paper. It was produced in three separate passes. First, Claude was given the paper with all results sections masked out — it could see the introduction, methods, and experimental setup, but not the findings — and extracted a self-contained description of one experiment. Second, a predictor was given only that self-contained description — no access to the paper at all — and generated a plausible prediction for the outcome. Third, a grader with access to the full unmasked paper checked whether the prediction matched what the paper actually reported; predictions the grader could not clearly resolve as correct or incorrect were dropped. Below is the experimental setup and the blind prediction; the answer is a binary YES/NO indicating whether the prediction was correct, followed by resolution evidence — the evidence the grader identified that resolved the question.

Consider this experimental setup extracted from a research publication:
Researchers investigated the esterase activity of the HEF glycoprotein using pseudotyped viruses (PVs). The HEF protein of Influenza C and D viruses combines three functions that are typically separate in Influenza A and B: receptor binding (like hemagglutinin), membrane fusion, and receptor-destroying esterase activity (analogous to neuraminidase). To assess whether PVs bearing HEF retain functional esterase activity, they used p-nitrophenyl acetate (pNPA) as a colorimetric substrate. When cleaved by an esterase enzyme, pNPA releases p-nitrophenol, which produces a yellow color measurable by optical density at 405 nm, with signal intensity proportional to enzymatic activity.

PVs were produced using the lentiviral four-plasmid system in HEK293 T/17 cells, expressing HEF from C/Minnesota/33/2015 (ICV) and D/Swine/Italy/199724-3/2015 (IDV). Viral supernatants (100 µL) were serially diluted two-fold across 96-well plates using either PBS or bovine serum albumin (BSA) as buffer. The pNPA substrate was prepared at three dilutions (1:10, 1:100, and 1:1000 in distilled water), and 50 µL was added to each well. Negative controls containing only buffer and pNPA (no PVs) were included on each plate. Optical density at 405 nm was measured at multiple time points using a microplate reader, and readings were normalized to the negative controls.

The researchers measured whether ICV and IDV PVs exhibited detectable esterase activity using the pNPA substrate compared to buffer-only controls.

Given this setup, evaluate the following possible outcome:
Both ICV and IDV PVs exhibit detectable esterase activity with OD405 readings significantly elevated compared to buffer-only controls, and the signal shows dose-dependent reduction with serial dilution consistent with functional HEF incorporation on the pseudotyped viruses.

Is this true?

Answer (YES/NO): YES